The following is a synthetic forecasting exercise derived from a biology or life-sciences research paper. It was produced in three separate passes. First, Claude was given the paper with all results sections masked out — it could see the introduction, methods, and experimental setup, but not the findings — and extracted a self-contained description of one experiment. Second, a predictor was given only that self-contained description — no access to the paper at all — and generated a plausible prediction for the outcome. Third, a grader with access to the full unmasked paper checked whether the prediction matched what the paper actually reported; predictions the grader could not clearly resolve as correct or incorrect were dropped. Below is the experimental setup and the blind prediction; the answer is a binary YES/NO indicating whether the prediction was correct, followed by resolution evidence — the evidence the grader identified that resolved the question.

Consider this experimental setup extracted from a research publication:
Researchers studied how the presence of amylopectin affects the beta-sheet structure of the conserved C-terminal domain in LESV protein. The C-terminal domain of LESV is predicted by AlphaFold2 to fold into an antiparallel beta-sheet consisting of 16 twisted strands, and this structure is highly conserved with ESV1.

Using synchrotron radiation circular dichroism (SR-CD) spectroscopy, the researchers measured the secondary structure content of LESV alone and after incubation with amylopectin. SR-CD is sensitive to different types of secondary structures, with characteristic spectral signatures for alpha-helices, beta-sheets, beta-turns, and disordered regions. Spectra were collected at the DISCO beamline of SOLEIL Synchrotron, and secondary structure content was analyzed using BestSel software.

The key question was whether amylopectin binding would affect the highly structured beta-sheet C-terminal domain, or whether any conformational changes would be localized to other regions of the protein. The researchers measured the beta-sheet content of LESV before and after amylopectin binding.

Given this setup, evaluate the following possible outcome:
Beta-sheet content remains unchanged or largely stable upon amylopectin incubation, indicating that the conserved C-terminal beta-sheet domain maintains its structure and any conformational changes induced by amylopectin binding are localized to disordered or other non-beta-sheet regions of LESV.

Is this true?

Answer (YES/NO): YES